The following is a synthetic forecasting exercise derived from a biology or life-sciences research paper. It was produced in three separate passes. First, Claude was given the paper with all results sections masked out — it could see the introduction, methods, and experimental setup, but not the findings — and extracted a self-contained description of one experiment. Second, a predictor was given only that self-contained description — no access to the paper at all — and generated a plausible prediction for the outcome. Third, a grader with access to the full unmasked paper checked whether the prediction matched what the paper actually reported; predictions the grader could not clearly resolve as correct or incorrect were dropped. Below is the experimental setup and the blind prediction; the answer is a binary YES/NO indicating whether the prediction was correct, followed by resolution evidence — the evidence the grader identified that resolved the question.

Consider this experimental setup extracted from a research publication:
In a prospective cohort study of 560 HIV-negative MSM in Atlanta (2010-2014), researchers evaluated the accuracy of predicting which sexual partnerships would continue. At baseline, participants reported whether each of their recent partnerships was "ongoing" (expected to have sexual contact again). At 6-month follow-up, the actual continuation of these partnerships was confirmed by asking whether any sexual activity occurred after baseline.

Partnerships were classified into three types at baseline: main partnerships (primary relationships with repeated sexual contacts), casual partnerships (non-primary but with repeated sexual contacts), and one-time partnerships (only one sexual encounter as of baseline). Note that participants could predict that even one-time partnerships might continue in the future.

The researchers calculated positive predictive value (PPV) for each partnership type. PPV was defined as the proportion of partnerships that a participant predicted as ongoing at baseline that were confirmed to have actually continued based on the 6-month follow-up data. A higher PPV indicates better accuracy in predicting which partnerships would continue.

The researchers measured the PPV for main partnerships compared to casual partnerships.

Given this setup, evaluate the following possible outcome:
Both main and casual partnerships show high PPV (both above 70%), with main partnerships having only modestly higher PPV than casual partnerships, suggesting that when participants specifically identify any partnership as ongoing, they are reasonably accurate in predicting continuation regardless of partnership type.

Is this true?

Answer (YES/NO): NO